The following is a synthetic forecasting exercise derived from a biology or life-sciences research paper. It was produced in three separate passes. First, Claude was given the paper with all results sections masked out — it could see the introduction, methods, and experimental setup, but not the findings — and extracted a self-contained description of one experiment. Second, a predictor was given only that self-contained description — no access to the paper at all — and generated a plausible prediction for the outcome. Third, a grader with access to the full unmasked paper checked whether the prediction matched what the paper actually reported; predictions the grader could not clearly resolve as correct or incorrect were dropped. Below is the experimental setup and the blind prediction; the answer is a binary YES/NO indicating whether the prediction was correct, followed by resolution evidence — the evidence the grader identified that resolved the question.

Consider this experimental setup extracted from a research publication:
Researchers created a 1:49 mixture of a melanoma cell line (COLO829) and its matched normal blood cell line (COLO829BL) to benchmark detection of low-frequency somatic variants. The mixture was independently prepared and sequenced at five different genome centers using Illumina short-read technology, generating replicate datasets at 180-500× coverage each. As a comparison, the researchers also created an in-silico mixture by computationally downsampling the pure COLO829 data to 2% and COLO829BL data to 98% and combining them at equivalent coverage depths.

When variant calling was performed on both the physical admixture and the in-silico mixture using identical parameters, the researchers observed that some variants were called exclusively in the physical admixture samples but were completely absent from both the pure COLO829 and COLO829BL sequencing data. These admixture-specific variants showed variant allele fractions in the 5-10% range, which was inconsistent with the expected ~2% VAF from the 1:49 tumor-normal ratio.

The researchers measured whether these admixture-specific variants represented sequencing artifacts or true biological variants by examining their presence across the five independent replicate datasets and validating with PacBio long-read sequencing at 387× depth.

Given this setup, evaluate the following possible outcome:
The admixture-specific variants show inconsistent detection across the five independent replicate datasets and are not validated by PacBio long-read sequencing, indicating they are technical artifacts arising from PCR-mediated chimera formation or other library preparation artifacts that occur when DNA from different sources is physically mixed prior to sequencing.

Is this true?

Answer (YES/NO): NO